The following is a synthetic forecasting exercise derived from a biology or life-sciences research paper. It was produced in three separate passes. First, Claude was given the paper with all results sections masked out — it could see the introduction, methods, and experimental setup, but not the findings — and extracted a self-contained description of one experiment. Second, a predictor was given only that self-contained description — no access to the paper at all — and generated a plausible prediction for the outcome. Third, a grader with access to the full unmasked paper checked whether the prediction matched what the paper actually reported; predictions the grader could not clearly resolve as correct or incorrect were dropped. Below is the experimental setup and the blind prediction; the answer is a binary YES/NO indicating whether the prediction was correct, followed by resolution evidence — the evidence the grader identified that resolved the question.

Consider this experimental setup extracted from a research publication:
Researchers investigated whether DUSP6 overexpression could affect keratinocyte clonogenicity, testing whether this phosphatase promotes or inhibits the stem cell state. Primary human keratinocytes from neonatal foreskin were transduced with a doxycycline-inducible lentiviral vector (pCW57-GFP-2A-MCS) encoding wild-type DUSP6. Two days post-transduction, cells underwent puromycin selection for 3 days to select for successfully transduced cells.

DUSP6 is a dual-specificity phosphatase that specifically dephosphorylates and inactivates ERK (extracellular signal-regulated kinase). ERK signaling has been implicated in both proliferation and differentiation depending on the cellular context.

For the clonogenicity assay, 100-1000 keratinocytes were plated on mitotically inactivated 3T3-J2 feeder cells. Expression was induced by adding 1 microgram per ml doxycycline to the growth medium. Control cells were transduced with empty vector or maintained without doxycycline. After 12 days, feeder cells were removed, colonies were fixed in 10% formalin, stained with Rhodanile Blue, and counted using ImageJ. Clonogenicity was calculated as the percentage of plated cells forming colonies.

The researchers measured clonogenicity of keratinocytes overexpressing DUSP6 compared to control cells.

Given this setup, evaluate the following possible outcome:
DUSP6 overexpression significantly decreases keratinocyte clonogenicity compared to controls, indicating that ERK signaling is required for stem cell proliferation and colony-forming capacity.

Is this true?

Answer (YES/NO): YES